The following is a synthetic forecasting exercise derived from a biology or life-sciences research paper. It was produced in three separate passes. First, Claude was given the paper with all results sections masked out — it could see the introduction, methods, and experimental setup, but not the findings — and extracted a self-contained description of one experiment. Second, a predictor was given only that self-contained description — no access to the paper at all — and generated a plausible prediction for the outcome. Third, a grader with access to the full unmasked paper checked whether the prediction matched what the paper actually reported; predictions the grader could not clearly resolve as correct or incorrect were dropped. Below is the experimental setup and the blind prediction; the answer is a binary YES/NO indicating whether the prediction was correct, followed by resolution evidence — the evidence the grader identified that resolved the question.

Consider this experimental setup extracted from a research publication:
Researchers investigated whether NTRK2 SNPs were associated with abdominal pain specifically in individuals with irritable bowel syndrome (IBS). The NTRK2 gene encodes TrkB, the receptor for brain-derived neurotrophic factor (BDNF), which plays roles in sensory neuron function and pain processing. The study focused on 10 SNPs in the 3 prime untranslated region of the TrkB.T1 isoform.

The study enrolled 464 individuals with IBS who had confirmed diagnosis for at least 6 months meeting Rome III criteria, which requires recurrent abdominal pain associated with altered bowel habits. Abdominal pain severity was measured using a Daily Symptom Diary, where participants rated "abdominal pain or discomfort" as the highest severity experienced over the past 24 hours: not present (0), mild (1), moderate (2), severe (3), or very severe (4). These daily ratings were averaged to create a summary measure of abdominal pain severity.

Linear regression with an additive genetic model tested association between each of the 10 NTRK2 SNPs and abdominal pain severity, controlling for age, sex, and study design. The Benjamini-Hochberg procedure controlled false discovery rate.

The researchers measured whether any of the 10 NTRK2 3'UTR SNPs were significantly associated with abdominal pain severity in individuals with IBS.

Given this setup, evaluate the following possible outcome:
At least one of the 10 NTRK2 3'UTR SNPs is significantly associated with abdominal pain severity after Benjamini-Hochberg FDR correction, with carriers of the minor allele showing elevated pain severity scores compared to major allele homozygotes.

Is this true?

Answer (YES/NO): NO